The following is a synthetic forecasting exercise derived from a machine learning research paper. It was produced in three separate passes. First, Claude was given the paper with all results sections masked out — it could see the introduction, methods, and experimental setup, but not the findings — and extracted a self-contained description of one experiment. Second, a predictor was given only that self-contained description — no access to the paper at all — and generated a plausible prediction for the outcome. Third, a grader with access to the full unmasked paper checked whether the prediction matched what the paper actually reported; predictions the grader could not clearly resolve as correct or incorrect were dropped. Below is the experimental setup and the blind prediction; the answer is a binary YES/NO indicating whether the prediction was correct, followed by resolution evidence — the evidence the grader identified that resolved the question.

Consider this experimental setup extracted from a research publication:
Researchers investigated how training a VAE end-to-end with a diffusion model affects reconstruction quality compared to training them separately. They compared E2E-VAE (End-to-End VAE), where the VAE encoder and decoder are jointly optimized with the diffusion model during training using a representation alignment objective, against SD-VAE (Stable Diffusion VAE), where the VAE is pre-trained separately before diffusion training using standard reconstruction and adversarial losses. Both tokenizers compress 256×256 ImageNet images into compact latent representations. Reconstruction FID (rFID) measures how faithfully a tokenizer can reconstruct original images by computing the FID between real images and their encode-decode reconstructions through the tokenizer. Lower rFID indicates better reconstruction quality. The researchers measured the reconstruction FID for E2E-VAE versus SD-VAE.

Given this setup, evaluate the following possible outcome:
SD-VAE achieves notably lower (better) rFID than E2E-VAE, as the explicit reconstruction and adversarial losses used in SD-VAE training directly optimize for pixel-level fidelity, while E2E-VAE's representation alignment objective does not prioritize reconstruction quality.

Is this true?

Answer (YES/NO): NO